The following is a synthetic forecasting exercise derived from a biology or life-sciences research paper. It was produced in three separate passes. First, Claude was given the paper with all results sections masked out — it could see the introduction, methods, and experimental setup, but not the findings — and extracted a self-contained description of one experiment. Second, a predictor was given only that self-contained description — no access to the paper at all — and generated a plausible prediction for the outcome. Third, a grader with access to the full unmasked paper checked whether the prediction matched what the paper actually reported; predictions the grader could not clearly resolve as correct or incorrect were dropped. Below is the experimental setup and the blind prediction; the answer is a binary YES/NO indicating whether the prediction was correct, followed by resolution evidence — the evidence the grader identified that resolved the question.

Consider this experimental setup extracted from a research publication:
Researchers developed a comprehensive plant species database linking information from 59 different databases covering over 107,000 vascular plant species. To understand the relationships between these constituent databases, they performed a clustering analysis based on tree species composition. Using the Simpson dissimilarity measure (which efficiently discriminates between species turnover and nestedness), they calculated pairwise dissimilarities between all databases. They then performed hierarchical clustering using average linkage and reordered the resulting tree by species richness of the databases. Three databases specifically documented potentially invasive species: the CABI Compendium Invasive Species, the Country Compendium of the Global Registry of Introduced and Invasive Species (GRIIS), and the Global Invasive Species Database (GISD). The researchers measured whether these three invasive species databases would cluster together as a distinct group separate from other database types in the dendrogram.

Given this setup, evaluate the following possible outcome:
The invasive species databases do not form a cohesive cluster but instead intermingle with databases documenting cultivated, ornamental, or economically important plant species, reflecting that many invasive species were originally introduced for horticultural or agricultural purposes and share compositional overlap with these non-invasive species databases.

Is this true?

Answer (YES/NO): NO